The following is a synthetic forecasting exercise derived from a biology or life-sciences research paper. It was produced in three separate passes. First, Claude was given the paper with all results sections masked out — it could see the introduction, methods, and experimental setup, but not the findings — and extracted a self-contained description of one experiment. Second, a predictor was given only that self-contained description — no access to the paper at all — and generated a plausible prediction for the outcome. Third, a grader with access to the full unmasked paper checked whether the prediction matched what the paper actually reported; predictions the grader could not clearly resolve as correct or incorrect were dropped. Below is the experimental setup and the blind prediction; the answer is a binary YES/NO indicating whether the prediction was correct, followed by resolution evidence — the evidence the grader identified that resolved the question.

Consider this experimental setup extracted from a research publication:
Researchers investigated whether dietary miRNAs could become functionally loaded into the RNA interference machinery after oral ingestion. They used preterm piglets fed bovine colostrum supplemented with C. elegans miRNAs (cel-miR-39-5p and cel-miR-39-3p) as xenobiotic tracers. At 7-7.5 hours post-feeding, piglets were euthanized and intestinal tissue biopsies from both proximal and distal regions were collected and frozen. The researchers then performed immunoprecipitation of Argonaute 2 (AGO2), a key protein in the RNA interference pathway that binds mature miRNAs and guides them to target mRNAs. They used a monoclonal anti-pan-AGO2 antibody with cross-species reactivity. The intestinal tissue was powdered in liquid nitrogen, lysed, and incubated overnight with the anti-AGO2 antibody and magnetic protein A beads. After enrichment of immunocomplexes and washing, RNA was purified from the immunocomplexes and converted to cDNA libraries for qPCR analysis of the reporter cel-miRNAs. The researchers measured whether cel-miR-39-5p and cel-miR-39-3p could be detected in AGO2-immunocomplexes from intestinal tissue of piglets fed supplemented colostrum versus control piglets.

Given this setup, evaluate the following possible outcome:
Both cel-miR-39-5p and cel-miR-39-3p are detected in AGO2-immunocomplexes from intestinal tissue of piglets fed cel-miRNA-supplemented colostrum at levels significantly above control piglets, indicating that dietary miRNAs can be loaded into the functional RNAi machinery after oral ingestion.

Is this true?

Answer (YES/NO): YES